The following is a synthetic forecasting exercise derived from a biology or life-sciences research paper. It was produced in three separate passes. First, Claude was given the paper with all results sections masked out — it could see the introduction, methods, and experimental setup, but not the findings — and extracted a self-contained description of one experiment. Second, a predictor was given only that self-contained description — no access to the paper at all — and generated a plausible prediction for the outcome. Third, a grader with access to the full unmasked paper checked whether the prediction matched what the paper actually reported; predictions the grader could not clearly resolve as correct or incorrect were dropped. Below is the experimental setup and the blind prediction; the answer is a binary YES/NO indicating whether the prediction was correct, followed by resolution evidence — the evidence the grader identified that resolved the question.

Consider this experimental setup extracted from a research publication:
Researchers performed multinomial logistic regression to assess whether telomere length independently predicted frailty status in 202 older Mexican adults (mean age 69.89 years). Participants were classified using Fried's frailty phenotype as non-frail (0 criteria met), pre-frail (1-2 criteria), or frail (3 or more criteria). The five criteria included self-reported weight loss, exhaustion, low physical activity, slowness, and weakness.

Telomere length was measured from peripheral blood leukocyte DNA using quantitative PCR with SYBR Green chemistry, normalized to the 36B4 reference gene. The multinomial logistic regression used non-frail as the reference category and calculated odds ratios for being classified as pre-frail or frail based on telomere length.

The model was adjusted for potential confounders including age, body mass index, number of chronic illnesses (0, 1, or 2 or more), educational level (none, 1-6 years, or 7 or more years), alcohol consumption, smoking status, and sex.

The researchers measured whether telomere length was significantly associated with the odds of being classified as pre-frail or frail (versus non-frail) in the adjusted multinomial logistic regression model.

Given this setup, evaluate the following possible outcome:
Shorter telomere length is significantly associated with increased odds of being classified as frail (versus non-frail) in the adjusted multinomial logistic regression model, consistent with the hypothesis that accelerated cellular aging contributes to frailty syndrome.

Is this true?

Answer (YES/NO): YES